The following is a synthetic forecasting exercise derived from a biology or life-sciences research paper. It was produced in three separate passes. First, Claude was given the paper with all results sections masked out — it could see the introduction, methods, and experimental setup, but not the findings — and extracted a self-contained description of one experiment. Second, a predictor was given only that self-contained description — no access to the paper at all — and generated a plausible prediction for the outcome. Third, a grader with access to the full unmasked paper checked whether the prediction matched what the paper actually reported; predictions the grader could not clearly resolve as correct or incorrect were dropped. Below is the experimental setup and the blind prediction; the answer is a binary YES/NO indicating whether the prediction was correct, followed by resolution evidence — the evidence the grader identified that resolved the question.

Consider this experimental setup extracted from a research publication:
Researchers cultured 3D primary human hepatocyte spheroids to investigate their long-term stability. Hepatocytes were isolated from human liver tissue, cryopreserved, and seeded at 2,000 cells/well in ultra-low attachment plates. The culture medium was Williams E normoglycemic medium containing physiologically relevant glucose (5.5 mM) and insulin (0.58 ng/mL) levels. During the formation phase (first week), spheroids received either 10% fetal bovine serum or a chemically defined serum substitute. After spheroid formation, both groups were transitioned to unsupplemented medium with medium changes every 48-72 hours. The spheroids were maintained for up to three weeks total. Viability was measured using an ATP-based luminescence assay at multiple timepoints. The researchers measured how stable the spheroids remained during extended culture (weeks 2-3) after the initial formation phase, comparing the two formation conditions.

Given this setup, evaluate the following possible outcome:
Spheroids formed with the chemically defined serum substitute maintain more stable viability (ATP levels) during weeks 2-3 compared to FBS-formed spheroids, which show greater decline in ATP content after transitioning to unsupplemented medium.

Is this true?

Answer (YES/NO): YES